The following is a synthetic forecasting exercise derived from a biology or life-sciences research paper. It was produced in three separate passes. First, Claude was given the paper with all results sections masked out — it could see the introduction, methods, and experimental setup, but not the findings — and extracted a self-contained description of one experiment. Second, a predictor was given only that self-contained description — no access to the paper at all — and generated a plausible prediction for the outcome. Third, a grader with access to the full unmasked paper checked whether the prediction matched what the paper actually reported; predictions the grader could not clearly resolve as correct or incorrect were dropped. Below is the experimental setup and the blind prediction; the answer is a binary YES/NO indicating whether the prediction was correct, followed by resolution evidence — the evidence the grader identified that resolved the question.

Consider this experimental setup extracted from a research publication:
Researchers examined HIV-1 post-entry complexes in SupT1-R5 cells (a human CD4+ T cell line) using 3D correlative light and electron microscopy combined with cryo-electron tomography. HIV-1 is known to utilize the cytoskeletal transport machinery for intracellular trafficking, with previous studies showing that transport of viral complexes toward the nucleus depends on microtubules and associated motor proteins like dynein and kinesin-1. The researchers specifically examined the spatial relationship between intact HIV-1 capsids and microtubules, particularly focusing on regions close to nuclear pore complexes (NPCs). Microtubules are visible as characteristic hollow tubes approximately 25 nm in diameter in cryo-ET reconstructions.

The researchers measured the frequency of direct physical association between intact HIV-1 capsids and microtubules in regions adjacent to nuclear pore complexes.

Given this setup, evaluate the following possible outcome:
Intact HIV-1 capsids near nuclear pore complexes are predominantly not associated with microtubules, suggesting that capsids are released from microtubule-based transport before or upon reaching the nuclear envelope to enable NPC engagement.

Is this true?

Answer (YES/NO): NO